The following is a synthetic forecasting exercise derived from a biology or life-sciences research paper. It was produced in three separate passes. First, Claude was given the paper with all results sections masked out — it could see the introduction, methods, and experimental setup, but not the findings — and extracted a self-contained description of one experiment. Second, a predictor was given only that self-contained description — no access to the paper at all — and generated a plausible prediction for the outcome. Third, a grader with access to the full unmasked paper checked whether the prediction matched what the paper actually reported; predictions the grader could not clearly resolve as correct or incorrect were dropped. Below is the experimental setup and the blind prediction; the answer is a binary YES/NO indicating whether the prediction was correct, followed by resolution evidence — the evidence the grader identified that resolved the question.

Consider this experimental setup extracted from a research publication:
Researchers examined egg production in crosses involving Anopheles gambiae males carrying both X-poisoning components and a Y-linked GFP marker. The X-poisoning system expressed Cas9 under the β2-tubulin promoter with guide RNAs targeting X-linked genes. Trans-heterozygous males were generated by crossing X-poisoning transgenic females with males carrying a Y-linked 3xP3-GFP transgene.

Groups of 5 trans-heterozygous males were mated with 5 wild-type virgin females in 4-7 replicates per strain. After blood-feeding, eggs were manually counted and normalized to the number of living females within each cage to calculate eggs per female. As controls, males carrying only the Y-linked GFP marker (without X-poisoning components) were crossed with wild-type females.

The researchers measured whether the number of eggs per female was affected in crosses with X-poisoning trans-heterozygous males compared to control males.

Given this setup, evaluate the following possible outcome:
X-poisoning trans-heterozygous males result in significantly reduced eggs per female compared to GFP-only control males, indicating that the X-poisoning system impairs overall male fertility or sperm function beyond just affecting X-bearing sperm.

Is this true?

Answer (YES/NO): NO